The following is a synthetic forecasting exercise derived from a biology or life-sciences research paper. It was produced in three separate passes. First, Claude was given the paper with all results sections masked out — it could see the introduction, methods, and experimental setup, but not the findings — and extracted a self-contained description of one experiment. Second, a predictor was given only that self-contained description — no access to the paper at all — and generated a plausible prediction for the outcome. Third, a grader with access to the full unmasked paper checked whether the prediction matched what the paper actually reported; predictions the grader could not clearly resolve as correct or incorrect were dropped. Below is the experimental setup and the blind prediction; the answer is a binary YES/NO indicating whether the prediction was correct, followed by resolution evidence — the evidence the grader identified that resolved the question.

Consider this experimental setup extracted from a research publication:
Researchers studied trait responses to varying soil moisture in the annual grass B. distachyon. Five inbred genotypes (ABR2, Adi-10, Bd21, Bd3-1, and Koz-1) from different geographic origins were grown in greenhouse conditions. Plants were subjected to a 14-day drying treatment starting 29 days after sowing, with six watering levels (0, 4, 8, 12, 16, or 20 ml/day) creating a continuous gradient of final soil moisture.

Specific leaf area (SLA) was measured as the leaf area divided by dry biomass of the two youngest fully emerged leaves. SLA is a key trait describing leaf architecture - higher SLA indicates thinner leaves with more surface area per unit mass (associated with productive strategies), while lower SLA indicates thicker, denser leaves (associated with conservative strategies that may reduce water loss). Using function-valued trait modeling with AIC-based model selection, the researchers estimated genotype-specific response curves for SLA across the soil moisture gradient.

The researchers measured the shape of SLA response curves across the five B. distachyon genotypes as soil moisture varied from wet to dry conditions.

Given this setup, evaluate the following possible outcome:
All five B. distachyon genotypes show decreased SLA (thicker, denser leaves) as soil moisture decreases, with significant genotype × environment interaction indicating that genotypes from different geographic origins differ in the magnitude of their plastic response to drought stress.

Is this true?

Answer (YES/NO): NO